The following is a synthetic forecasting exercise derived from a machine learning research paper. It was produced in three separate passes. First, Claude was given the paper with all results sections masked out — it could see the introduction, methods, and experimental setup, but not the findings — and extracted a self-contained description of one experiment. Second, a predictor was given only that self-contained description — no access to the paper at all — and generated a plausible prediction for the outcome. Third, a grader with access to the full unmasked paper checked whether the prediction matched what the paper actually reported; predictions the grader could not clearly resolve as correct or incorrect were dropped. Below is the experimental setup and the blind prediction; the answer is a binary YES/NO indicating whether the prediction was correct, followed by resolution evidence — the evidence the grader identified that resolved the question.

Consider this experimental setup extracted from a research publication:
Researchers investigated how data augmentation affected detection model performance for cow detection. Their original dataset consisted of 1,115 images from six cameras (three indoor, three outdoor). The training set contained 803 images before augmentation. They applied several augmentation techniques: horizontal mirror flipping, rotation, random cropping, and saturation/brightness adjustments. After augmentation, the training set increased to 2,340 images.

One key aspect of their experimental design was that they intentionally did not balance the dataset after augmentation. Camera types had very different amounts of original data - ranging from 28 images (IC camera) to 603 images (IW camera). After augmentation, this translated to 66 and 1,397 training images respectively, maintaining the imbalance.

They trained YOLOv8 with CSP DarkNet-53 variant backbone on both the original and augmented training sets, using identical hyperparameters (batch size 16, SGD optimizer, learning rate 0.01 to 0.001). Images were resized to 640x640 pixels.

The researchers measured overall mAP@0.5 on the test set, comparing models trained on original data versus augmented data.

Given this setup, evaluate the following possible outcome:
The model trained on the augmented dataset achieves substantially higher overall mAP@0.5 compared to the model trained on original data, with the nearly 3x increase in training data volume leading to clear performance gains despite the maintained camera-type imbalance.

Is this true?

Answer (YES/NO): YES